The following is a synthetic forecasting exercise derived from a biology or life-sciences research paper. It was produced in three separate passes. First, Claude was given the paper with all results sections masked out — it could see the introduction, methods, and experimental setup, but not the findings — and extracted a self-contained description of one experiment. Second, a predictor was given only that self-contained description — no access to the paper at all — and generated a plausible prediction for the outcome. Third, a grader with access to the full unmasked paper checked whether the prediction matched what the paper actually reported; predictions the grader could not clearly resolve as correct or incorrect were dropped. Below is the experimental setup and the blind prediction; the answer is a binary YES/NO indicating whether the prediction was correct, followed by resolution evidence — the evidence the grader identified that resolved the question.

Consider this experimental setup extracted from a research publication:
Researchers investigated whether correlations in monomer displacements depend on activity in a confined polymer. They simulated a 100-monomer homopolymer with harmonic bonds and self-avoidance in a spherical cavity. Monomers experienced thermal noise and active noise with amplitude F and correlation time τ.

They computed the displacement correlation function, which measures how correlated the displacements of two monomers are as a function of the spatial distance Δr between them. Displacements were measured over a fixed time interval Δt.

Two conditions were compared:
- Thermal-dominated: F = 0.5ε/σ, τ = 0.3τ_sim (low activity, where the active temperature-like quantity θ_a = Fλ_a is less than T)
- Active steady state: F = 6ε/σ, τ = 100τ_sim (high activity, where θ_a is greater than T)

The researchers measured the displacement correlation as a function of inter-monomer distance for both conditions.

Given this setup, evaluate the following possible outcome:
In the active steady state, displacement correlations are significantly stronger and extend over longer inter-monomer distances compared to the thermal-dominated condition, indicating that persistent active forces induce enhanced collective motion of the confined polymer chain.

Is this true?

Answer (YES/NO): YES